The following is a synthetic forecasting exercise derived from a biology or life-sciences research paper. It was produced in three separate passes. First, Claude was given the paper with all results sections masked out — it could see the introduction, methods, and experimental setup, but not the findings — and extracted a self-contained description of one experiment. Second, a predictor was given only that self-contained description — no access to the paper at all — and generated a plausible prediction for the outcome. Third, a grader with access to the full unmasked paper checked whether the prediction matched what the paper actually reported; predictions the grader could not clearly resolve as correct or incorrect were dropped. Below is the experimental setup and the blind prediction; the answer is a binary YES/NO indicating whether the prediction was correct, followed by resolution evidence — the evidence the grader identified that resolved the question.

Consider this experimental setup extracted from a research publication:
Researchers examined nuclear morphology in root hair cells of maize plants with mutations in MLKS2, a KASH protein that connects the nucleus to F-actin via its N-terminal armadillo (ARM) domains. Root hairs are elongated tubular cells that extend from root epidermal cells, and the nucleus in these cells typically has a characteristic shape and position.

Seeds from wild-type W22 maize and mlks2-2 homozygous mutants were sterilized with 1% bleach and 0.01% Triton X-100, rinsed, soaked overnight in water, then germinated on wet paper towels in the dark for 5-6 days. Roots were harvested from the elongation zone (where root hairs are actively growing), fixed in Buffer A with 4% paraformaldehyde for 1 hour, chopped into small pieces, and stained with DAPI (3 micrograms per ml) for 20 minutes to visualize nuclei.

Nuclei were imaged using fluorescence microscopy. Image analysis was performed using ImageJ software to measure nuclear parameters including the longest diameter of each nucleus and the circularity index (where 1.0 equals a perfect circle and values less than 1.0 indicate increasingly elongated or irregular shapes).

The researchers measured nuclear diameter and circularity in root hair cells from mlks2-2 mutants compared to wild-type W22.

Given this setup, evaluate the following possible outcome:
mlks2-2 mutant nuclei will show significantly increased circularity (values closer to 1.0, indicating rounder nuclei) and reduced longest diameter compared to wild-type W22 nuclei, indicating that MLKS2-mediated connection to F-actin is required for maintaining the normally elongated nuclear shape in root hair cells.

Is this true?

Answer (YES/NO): YES